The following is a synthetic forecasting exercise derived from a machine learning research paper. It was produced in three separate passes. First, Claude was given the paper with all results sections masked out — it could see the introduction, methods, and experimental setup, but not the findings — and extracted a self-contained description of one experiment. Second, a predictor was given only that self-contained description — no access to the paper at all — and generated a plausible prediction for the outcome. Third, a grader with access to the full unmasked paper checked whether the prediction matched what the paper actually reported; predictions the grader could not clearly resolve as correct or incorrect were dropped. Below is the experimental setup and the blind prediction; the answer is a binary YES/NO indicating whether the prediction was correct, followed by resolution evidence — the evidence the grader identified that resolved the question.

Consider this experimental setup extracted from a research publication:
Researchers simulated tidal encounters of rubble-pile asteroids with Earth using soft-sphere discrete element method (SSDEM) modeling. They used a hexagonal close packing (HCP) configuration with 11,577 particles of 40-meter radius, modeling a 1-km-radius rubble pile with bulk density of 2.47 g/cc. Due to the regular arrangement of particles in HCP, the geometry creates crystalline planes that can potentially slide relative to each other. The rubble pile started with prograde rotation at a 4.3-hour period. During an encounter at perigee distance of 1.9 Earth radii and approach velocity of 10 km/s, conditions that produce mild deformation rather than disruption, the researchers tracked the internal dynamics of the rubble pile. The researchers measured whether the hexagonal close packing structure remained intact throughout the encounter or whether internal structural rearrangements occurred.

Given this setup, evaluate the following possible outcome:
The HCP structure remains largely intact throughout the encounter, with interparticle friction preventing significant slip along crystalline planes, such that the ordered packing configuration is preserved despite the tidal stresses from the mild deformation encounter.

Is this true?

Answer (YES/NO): NO